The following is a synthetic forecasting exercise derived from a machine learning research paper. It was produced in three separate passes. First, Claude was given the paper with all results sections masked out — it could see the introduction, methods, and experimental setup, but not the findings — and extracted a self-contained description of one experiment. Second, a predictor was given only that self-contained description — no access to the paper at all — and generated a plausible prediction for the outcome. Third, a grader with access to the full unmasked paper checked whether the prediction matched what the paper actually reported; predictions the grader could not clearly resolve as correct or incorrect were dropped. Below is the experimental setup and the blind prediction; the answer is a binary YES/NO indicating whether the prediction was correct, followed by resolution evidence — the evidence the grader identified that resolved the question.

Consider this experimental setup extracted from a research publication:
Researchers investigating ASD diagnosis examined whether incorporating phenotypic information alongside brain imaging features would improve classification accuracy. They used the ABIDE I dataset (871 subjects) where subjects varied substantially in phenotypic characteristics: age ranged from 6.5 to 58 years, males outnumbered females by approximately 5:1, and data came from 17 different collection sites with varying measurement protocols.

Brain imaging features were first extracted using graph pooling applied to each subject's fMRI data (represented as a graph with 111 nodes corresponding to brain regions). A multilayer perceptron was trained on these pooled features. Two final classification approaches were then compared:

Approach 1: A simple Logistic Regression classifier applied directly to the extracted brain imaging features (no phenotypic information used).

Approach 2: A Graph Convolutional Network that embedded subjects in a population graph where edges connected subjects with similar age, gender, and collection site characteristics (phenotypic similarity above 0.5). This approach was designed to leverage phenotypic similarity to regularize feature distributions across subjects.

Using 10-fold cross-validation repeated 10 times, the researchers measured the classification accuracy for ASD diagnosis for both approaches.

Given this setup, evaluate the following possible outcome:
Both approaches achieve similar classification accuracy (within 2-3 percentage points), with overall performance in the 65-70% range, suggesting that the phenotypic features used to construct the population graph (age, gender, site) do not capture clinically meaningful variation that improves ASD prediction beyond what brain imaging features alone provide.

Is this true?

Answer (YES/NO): NO